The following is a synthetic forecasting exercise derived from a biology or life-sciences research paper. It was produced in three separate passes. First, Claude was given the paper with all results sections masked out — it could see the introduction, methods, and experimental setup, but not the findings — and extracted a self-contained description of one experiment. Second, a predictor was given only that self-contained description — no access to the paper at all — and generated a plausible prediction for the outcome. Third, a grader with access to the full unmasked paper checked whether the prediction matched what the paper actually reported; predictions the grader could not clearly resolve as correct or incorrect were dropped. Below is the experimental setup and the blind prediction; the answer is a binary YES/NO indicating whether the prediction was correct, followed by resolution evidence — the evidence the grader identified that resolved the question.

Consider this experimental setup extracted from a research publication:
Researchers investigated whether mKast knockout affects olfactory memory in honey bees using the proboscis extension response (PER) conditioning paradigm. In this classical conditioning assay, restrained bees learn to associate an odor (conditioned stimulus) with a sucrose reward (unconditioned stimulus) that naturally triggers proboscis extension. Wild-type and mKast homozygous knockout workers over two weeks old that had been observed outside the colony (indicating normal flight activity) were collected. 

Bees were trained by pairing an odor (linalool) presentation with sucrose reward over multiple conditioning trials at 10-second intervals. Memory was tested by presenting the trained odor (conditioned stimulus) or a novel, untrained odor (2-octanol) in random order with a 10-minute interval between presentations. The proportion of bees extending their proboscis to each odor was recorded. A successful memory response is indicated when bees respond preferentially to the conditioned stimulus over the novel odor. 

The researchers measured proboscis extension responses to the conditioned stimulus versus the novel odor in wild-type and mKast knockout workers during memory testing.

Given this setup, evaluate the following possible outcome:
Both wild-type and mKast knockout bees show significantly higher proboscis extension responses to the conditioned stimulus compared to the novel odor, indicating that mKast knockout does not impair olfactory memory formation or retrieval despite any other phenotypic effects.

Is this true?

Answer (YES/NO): YES